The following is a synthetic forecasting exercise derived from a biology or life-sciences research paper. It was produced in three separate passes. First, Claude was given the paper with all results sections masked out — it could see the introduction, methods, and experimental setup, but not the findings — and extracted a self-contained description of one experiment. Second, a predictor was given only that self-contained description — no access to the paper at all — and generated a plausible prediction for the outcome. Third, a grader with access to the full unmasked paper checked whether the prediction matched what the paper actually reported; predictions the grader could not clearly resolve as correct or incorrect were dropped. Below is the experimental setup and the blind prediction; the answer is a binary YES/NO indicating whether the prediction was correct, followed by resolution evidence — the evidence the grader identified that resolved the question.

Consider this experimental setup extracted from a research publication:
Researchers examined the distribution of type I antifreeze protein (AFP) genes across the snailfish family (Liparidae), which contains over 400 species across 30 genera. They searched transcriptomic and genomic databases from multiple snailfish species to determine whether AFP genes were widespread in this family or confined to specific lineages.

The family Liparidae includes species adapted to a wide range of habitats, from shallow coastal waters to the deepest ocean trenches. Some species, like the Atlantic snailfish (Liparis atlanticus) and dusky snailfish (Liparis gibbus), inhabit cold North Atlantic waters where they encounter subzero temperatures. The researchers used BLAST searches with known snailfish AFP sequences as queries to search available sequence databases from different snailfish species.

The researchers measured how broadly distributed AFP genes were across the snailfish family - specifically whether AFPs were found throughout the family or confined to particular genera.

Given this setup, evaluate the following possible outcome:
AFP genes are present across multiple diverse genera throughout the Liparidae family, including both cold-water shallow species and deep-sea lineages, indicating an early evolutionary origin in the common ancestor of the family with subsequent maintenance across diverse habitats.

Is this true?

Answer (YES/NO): NO